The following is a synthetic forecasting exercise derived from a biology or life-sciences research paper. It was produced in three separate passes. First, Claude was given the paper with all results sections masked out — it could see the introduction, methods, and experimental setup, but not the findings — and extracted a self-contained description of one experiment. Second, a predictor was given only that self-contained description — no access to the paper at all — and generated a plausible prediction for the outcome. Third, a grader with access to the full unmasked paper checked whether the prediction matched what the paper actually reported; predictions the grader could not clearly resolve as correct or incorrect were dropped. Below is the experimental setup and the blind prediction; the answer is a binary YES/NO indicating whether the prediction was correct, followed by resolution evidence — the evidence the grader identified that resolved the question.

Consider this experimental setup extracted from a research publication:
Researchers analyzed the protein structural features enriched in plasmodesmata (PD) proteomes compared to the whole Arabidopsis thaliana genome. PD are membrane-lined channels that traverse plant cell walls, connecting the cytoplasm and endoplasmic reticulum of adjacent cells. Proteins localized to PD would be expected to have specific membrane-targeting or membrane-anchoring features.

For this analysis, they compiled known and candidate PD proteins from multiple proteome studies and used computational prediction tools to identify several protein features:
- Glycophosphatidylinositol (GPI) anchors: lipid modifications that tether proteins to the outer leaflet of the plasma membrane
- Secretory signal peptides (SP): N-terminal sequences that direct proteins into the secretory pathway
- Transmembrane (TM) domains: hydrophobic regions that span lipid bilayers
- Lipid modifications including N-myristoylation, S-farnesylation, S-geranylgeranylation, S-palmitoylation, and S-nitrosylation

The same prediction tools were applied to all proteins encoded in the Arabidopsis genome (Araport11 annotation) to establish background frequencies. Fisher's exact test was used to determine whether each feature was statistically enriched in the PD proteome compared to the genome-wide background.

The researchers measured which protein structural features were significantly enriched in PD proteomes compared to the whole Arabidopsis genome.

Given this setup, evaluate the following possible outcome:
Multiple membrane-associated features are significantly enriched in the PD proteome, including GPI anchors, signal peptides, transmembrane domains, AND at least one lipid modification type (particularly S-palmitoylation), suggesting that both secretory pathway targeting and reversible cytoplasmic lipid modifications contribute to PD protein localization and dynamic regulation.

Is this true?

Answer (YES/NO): YES